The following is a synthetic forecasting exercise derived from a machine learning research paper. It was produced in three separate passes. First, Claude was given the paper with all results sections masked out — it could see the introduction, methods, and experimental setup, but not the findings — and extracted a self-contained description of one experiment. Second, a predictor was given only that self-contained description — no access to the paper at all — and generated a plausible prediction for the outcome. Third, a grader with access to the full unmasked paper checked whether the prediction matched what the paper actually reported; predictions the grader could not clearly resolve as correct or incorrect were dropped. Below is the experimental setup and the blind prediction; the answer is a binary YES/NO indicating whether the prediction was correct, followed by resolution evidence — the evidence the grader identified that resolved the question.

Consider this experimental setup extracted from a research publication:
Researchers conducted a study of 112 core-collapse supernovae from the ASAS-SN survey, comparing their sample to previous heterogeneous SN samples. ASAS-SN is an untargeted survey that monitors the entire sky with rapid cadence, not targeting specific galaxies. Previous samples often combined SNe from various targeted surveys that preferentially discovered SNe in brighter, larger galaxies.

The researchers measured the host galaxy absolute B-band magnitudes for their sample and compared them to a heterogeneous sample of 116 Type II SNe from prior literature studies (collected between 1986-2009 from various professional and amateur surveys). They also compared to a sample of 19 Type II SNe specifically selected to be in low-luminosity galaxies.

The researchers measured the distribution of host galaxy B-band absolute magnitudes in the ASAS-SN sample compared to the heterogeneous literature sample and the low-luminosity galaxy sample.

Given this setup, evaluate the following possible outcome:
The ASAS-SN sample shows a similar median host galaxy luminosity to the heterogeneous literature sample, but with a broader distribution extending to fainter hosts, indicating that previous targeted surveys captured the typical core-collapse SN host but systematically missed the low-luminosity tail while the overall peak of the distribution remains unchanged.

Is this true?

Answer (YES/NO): NO